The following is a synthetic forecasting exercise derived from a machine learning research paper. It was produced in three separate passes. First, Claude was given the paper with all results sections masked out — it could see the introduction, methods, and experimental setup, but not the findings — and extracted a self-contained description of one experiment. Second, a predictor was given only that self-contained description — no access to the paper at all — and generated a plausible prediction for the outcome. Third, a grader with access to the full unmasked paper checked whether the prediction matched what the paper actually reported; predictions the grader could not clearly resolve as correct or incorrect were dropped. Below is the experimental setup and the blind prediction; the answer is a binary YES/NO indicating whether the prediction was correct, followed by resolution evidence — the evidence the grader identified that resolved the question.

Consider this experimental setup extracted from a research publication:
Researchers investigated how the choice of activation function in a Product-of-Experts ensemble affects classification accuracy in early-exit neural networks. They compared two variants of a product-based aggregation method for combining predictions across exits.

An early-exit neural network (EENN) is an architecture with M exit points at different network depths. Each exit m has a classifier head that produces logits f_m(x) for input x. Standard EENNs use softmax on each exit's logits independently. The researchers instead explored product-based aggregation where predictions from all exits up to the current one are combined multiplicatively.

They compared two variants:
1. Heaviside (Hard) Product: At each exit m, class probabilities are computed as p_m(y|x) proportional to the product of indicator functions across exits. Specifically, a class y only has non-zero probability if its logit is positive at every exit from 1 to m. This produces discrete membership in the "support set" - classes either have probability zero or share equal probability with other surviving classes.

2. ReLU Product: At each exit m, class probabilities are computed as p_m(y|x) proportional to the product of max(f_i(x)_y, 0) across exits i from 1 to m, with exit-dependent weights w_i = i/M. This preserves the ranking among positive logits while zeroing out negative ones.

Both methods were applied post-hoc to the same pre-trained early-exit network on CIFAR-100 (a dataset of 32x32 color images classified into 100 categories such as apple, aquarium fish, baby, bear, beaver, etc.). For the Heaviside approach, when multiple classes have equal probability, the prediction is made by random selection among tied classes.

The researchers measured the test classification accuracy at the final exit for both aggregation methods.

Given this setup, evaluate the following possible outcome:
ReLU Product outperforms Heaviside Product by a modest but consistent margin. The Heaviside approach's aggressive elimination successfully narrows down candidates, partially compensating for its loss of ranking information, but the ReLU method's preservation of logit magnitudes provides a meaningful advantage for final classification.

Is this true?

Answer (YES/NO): NO